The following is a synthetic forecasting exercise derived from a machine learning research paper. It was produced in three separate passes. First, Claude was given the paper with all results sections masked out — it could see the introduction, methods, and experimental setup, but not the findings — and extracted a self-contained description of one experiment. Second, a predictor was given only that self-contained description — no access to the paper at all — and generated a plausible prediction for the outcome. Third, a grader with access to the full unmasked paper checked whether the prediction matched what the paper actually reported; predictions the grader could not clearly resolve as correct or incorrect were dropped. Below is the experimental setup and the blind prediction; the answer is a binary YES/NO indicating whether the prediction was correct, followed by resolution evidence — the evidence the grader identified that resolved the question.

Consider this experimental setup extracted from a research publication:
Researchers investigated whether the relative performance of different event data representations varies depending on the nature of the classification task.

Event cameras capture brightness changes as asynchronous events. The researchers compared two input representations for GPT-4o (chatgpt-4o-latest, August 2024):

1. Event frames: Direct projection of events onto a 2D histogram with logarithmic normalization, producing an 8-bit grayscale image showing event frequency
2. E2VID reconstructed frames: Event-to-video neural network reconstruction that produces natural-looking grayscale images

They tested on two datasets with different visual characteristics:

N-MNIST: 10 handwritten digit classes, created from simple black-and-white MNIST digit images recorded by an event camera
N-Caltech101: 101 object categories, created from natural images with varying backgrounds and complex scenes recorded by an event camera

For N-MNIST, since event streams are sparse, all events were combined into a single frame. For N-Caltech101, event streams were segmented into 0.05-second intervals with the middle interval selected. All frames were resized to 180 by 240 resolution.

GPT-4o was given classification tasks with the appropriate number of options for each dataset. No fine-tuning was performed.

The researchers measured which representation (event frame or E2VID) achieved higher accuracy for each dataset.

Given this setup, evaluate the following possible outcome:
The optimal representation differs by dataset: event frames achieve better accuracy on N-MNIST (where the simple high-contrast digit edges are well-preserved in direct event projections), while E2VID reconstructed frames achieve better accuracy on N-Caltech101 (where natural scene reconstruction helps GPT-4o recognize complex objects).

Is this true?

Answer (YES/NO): YES